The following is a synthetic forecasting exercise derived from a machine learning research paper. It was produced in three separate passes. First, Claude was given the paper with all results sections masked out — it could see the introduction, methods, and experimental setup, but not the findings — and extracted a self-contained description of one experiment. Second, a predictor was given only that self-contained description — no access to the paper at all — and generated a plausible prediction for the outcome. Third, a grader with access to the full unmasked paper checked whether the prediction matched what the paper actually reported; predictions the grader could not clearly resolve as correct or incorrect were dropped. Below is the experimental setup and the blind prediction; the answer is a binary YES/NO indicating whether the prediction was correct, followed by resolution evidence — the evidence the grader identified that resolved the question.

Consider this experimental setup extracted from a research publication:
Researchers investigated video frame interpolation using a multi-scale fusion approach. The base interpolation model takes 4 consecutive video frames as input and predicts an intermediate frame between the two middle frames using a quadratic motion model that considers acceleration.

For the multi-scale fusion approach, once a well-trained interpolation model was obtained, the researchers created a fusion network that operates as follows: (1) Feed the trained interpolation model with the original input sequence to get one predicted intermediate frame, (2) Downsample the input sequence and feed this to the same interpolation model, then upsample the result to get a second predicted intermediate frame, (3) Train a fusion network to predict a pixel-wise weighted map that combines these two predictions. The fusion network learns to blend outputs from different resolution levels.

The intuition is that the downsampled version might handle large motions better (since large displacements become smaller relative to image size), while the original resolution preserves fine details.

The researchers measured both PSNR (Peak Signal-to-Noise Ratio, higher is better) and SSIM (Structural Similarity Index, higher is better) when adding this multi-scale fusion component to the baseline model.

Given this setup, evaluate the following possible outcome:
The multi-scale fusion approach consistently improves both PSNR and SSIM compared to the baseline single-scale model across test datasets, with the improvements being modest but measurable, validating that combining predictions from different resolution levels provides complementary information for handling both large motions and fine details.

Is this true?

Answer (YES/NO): NO